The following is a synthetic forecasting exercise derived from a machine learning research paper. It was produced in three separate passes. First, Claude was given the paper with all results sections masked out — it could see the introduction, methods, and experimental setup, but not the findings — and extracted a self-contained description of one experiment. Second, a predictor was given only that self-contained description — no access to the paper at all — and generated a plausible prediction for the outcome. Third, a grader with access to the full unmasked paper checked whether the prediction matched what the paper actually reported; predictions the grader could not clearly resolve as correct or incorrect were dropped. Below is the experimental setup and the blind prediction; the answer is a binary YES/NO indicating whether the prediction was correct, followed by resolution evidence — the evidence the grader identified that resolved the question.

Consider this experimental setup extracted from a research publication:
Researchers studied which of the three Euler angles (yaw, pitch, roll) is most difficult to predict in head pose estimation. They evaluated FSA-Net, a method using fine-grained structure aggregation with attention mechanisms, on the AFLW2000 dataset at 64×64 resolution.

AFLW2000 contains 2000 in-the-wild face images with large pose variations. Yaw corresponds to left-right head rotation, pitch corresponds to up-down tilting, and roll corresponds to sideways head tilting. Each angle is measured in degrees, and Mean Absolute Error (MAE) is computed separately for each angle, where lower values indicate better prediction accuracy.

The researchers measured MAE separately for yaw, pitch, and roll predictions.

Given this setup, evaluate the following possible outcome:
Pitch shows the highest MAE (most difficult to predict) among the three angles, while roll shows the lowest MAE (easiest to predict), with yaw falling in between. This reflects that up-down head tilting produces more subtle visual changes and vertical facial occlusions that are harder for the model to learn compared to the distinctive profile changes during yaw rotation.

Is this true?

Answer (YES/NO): NO